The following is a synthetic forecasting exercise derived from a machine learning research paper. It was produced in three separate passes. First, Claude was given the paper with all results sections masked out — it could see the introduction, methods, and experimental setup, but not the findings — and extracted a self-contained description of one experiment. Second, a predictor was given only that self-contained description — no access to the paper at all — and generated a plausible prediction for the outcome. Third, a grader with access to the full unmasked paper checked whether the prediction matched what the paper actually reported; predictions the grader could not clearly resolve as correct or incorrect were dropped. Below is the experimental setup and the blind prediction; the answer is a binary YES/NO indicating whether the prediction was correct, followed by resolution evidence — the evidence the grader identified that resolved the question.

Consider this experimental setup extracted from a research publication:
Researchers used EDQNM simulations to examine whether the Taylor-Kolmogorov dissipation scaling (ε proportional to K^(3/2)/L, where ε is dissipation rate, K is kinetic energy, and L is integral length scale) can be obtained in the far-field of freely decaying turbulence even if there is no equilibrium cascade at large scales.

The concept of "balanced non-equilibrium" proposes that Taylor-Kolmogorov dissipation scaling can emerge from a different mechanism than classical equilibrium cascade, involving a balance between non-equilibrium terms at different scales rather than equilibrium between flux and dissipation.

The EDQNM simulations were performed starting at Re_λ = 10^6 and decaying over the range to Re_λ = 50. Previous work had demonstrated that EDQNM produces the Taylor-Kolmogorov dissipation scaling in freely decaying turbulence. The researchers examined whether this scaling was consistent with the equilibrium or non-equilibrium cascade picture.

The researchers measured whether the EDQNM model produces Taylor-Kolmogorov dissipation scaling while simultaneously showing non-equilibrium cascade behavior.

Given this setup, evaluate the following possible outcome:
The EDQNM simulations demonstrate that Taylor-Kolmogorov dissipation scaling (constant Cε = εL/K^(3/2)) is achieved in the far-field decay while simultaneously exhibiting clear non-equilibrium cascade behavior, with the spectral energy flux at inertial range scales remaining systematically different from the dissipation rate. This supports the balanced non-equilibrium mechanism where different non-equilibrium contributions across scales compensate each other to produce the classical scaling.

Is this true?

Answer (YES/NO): YES